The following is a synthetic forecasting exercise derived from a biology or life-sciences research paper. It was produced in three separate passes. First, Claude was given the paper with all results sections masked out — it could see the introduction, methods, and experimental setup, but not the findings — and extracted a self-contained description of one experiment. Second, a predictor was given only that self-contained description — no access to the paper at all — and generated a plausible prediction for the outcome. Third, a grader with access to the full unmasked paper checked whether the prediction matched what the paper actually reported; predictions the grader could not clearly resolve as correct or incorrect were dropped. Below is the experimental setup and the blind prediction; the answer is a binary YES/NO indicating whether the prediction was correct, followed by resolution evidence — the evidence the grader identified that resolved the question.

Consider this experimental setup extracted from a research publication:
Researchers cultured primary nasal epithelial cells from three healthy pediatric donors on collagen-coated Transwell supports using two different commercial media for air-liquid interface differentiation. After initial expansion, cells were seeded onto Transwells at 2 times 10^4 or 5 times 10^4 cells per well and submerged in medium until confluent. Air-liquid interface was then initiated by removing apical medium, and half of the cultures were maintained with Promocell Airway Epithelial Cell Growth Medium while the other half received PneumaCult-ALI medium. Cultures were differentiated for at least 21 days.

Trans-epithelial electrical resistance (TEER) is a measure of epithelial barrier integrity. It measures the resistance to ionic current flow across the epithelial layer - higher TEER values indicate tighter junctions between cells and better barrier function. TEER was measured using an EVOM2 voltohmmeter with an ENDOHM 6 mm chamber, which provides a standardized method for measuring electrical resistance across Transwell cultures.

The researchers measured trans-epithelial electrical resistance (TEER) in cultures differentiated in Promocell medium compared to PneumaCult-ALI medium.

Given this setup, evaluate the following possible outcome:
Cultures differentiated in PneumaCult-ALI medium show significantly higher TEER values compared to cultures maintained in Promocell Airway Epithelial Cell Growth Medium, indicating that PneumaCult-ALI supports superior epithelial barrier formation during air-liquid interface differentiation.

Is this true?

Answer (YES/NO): NO